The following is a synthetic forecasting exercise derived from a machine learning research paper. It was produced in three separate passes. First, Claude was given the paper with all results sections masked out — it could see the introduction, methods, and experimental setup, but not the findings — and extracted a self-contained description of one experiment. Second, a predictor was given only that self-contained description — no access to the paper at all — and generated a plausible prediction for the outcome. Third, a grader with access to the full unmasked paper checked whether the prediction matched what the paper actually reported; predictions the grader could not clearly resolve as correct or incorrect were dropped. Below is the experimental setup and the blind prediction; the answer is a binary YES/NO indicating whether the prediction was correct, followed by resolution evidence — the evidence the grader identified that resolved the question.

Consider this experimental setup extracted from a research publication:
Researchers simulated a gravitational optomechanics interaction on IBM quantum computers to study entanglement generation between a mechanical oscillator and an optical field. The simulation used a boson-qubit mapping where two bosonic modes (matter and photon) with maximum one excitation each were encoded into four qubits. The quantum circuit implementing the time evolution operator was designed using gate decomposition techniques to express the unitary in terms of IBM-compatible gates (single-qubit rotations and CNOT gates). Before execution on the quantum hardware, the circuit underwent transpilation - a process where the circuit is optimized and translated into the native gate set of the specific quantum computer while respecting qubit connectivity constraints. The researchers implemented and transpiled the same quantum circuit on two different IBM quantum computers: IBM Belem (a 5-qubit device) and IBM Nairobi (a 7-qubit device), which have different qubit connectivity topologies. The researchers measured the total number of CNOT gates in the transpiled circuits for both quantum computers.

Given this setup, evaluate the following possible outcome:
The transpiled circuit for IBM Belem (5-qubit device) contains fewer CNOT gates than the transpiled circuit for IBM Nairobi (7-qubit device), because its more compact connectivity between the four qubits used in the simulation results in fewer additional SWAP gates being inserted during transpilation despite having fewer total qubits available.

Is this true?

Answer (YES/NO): NO